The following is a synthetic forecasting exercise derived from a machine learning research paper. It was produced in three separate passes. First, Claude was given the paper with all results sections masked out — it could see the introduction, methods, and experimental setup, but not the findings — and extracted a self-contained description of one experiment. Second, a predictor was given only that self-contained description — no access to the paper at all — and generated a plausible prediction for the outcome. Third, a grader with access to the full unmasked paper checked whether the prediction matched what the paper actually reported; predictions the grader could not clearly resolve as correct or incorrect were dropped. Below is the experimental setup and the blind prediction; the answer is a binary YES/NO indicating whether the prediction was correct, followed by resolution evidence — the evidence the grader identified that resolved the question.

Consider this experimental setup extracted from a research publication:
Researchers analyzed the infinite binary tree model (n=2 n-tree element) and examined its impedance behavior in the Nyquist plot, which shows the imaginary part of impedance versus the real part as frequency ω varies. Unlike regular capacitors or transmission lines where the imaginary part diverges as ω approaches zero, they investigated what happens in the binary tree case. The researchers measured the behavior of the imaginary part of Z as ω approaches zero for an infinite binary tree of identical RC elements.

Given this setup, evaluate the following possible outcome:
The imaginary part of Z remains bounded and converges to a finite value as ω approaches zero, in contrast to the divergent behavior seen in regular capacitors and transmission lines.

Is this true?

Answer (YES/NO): YES